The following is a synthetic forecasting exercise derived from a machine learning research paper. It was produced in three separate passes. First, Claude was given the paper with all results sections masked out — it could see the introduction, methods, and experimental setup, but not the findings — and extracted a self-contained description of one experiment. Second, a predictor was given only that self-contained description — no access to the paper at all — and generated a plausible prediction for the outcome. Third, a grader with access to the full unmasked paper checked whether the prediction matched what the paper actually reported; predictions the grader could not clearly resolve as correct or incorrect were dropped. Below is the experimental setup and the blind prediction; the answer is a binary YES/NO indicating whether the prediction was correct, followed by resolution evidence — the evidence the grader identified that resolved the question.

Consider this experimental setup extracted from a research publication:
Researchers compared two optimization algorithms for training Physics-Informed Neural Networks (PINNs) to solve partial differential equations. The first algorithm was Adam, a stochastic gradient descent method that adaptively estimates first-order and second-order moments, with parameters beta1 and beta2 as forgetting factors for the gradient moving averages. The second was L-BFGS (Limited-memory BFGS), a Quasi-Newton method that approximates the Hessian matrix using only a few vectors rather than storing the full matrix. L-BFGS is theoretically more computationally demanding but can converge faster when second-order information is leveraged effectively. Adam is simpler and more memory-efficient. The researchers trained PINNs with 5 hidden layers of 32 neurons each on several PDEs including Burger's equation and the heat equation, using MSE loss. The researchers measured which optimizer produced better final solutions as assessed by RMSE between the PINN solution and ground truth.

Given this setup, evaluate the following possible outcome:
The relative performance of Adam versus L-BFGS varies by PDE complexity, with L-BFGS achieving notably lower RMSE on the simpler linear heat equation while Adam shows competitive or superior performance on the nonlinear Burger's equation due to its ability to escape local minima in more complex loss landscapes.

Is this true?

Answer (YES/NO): NO